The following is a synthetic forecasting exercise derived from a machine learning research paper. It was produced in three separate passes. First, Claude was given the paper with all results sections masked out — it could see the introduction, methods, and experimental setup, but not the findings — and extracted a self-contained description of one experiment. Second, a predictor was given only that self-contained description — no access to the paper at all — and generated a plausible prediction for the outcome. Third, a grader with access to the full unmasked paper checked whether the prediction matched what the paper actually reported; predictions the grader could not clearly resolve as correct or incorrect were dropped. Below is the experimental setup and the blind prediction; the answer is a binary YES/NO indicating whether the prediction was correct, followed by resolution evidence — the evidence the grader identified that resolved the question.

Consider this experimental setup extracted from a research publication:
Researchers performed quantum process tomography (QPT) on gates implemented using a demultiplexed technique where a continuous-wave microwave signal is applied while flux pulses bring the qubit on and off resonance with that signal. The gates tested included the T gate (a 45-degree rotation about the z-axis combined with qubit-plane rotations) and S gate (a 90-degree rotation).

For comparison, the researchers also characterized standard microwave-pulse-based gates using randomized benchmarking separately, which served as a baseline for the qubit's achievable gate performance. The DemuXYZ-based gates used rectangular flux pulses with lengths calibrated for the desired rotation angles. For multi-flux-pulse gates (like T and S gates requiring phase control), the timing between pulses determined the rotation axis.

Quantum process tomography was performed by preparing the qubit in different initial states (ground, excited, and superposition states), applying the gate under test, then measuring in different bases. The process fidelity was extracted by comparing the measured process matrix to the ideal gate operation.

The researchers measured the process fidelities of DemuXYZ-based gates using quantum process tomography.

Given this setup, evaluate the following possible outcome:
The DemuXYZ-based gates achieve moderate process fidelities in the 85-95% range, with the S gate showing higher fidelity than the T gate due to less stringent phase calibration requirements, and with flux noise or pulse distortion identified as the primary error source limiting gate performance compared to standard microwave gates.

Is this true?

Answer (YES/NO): NO